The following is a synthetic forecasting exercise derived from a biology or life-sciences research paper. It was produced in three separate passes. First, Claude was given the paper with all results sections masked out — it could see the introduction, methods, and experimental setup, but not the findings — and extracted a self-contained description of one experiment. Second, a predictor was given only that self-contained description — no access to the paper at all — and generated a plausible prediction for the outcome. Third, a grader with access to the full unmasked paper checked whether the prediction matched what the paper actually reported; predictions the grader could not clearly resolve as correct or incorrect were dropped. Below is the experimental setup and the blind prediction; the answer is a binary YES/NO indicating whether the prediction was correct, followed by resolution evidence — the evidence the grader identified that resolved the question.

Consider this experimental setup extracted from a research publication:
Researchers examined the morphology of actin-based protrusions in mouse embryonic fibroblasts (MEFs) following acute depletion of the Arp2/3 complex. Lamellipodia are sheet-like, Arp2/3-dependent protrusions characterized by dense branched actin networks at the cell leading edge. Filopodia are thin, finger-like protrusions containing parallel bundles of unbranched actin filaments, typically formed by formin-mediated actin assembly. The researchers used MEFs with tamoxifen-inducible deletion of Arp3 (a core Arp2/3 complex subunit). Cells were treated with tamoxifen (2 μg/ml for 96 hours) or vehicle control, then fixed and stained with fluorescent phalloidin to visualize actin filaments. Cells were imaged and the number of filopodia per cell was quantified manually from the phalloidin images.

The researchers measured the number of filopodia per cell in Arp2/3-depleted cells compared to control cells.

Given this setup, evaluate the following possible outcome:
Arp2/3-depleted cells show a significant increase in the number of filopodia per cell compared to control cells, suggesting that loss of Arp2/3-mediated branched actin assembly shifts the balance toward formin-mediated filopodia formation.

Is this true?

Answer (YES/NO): YES